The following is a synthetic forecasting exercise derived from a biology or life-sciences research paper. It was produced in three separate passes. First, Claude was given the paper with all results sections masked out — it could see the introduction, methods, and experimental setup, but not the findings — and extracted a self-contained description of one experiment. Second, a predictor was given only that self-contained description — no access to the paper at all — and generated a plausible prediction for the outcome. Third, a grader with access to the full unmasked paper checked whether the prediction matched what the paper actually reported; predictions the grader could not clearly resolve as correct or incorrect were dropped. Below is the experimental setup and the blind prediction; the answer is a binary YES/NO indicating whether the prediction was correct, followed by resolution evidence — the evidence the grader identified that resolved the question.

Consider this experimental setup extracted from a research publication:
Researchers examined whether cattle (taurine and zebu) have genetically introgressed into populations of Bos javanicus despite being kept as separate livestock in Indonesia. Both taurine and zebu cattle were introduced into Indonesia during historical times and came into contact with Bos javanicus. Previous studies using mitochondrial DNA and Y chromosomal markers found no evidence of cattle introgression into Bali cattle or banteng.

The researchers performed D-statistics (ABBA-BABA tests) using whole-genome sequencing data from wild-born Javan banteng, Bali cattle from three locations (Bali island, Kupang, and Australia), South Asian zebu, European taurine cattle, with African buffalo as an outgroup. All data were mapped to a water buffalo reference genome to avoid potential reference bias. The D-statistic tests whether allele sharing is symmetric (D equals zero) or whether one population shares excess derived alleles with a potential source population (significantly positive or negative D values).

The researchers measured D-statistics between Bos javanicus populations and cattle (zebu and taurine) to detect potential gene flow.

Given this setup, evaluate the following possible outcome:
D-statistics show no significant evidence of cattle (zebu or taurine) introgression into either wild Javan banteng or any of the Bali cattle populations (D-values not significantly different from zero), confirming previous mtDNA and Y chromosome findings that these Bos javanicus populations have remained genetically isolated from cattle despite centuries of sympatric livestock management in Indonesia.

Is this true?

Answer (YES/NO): NO